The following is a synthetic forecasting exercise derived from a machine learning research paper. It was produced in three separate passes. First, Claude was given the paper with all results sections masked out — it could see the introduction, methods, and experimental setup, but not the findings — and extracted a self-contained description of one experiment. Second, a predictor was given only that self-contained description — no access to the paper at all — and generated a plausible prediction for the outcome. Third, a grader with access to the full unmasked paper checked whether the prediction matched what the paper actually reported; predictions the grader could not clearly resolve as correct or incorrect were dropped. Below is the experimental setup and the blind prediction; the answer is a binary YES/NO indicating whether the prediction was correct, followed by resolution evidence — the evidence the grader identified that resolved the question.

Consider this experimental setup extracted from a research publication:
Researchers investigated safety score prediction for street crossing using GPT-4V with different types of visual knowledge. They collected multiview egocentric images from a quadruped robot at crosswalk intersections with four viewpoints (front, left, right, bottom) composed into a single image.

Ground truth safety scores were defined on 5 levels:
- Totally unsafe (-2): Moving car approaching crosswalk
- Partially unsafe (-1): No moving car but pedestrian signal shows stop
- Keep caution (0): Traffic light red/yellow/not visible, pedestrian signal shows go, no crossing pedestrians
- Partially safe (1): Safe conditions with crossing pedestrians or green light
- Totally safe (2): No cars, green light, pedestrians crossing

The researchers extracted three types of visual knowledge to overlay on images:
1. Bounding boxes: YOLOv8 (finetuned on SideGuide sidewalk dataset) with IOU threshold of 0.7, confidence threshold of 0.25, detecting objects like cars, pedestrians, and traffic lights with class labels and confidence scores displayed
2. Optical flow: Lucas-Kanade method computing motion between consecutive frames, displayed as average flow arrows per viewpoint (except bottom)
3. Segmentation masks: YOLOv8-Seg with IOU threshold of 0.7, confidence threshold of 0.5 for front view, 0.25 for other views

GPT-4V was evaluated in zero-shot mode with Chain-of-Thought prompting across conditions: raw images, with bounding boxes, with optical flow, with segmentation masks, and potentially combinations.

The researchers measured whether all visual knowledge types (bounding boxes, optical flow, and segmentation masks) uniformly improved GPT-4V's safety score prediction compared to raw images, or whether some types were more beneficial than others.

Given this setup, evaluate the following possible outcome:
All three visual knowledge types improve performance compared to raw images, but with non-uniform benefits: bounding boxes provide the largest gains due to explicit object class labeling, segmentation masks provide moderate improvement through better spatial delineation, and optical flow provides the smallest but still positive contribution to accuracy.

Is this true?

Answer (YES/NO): NO